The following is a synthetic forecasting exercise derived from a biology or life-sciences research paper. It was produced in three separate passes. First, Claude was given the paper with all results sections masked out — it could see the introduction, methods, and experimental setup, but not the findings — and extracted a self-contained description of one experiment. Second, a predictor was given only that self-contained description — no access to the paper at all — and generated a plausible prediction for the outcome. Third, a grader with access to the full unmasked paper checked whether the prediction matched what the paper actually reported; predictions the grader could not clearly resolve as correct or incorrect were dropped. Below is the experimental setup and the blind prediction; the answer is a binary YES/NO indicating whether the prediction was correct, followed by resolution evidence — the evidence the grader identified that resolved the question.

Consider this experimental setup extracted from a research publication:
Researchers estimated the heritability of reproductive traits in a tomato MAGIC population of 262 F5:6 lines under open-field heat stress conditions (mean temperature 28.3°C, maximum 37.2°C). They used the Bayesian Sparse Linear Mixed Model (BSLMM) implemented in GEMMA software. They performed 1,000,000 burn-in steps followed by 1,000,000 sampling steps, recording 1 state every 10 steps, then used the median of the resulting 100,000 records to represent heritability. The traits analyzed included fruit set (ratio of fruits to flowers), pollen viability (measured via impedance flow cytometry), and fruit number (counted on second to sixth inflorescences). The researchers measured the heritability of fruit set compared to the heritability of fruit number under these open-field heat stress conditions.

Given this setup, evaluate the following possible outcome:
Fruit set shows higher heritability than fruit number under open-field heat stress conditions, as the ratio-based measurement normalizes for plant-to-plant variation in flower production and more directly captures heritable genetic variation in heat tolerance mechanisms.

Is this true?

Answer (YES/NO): NO